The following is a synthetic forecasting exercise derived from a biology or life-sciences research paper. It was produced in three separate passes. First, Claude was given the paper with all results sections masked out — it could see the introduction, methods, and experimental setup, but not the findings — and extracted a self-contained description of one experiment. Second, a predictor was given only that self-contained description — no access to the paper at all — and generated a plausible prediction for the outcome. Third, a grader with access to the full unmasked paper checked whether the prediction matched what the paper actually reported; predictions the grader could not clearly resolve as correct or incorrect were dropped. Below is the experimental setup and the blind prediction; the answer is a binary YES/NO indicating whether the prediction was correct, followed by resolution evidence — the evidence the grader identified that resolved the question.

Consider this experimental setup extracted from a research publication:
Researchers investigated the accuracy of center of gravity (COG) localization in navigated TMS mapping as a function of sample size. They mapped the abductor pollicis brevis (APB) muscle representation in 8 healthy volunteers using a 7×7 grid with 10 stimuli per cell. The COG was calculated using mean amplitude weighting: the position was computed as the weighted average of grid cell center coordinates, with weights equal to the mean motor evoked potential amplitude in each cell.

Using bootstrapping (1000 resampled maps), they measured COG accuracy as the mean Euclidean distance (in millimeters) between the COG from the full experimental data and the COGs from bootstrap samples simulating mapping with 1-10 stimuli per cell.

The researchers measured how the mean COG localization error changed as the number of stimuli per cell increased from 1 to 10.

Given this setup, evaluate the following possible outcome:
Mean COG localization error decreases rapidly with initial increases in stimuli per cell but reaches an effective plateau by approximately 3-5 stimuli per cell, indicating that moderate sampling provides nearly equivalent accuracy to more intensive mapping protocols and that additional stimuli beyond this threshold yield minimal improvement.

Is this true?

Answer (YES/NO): NO